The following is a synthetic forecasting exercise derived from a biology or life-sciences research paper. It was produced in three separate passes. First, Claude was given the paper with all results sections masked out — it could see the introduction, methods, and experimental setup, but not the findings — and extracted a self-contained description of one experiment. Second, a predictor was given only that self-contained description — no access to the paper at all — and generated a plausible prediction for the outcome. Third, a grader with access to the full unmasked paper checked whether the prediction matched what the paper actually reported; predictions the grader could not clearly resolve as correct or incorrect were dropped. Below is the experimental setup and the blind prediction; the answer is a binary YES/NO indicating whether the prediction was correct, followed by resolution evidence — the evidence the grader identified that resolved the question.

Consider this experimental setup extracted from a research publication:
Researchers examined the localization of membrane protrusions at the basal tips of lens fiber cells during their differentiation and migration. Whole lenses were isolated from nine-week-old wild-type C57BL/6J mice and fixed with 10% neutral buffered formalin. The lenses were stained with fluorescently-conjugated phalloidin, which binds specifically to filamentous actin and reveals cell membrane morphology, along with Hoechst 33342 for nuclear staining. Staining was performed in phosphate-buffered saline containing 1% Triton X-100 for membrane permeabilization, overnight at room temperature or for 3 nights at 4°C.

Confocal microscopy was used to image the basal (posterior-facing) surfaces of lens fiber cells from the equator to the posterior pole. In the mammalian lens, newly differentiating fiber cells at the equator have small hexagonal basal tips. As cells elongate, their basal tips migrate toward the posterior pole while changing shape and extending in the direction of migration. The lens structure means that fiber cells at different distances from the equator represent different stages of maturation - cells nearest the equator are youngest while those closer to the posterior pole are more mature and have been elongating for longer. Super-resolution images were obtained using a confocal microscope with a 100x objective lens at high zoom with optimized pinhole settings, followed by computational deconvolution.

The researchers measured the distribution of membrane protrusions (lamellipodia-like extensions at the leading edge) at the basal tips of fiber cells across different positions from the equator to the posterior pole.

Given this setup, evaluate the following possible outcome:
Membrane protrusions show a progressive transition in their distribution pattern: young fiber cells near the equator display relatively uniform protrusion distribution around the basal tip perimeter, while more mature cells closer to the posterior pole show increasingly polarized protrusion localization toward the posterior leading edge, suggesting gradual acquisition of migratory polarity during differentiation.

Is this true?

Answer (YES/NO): NO